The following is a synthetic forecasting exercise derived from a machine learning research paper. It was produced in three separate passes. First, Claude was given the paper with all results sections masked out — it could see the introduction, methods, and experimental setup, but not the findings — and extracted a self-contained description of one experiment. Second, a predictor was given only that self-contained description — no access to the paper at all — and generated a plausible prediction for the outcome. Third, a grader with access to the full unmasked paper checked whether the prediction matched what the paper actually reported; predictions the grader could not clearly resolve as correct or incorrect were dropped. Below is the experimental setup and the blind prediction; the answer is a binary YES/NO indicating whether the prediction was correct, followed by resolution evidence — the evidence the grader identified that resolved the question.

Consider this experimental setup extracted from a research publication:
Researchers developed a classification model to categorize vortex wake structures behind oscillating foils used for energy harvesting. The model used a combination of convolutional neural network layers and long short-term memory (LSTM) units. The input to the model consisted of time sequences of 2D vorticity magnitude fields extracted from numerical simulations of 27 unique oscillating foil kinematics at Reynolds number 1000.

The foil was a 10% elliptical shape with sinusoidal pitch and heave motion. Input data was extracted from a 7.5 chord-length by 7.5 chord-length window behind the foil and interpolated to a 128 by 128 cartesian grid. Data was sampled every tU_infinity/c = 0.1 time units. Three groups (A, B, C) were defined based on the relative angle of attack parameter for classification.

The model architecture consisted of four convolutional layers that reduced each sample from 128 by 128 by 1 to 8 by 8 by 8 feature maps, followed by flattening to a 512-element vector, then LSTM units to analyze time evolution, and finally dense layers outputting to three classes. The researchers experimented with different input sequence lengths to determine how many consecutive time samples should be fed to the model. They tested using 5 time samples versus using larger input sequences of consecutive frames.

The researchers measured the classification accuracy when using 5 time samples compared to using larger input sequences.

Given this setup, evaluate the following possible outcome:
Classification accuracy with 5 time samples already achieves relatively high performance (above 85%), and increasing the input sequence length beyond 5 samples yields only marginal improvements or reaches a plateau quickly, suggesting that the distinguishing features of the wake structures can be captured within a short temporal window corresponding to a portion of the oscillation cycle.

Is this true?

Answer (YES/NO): NO